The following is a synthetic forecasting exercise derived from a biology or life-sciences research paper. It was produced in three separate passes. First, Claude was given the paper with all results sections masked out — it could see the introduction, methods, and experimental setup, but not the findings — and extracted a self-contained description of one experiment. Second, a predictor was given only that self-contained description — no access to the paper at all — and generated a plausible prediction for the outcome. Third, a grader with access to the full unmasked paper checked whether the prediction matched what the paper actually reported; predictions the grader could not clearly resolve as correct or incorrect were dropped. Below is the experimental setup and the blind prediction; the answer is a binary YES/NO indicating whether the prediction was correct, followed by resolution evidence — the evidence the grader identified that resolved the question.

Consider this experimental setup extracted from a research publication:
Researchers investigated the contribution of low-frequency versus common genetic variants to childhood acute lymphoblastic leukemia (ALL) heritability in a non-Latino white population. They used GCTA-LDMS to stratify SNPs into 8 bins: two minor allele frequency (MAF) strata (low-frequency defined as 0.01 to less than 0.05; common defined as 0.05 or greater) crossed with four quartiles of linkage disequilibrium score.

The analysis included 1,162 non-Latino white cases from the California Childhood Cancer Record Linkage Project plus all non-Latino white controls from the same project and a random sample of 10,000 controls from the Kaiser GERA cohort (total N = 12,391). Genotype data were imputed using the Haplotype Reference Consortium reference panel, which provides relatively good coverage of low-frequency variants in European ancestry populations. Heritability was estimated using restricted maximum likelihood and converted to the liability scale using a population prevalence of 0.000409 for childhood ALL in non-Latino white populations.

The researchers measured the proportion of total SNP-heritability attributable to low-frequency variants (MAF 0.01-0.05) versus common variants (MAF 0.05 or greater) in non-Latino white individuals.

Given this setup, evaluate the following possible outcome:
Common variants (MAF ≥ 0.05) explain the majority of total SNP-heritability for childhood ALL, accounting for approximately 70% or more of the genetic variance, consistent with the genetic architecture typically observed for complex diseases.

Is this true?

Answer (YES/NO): NO